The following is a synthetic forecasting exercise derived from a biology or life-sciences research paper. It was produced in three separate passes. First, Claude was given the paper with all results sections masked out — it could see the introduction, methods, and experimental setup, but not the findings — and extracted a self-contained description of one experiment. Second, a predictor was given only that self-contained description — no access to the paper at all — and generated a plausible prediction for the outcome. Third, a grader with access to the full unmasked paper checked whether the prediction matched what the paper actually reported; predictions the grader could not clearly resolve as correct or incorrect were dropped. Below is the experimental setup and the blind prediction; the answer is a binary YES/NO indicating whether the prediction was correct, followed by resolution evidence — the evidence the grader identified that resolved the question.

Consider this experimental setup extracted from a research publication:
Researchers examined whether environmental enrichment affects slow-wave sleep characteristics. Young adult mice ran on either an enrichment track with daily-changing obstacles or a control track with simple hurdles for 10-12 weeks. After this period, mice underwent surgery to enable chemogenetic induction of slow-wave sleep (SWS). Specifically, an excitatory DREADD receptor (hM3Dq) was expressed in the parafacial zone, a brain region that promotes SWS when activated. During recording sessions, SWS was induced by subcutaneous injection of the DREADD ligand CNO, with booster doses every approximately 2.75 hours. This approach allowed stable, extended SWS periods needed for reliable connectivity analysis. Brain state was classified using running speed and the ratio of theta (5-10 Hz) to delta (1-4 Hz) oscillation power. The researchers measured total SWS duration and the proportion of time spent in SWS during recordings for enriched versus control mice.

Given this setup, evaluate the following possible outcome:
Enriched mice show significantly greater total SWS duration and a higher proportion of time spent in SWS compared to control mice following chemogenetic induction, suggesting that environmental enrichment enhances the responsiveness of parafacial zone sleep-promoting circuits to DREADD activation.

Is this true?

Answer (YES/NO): NO